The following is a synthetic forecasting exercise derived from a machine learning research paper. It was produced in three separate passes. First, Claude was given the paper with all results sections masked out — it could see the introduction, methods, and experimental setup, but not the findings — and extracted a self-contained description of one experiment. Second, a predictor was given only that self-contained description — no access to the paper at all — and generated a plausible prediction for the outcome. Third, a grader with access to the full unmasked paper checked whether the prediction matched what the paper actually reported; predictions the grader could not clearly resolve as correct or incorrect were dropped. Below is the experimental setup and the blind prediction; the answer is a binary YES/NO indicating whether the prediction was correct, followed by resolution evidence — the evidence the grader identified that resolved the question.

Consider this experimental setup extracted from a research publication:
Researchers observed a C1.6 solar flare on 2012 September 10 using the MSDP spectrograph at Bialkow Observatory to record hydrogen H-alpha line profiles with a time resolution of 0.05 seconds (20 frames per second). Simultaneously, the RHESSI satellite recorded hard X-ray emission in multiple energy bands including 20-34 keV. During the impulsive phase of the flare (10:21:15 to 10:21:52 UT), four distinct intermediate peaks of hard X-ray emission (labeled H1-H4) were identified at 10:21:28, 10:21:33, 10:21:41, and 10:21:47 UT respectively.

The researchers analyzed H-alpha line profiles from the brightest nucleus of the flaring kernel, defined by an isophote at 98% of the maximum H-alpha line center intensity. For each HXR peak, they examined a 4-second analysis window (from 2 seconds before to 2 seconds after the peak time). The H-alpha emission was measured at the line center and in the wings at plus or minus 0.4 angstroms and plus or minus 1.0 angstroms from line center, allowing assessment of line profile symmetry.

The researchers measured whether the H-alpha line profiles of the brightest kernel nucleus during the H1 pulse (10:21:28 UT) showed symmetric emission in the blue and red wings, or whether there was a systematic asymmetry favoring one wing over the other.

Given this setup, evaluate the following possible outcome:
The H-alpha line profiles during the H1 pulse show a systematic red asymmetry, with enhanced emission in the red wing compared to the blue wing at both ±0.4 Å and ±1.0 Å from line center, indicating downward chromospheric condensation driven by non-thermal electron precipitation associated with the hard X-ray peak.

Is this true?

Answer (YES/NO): YES